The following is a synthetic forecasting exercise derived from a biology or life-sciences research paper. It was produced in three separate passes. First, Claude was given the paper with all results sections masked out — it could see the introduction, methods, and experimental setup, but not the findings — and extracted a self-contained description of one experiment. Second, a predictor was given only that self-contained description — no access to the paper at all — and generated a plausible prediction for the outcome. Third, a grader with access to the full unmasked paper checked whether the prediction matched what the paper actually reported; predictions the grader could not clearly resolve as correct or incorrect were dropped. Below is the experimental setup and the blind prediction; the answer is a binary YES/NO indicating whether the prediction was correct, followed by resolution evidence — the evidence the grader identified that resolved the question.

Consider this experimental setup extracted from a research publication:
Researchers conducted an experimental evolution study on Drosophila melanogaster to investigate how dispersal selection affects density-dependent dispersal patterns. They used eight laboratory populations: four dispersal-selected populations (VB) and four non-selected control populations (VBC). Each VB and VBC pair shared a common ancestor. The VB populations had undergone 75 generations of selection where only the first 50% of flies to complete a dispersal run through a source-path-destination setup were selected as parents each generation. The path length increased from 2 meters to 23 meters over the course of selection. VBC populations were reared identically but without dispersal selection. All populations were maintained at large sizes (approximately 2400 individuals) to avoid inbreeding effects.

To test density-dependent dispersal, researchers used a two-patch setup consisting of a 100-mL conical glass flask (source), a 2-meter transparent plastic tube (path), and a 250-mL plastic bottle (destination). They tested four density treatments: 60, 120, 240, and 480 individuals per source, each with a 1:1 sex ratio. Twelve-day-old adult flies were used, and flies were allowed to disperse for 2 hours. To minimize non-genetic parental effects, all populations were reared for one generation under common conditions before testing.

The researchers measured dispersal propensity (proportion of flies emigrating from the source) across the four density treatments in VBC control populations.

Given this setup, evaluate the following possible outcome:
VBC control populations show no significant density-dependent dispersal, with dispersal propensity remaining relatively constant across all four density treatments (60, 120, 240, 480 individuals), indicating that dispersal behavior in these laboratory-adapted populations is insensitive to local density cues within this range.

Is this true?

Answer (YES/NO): NO